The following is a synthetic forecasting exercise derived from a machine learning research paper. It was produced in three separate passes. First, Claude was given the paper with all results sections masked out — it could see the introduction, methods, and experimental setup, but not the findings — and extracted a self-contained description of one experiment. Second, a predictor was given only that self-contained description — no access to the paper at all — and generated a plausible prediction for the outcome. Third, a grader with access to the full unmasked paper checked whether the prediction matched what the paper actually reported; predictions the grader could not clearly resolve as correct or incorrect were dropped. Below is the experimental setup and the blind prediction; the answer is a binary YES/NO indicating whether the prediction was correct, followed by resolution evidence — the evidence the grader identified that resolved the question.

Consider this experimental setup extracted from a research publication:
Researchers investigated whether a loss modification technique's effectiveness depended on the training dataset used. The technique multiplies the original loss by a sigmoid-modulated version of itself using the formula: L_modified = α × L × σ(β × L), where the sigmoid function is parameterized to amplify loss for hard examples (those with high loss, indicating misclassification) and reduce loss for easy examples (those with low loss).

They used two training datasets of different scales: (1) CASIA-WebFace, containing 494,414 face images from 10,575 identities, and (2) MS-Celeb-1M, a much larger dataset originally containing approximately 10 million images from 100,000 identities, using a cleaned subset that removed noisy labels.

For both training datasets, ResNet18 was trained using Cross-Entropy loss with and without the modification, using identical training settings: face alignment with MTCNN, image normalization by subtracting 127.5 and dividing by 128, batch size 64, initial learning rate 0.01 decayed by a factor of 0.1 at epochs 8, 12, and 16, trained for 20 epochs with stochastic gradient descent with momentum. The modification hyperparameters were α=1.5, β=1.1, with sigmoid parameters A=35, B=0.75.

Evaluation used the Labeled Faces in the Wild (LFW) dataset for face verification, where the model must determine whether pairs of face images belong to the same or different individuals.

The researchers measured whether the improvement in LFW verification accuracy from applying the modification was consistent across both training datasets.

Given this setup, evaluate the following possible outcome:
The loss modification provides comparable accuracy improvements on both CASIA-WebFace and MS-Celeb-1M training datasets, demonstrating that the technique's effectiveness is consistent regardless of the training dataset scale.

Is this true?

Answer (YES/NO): NO